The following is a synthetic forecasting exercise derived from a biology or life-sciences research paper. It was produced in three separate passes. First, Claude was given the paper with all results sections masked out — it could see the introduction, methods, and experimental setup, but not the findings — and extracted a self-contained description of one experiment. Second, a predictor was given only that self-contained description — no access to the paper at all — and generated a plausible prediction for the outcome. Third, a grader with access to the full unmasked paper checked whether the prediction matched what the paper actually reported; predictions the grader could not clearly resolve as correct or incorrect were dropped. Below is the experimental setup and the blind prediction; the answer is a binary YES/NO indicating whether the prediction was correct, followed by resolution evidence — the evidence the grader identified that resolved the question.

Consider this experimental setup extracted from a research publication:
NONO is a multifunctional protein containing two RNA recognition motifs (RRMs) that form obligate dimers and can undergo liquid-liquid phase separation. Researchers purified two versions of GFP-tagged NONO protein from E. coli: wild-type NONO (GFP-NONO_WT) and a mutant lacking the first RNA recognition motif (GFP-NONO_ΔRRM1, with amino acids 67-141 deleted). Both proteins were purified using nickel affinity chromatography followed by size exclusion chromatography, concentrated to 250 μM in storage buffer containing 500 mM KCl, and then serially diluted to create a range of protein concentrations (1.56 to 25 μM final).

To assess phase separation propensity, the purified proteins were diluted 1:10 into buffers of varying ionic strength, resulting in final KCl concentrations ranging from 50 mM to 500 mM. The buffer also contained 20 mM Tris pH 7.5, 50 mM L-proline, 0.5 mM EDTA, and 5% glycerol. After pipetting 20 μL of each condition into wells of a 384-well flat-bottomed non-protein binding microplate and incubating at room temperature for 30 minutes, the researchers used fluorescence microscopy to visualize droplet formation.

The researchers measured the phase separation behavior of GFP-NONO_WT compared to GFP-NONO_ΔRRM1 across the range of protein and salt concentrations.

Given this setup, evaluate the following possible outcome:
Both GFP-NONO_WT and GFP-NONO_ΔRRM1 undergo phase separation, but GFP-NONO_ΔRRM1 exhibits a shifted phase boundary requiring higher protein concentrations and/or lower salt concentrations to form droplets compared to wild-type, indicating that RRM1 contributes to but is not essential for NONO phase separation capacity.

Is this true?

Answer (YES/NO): NO